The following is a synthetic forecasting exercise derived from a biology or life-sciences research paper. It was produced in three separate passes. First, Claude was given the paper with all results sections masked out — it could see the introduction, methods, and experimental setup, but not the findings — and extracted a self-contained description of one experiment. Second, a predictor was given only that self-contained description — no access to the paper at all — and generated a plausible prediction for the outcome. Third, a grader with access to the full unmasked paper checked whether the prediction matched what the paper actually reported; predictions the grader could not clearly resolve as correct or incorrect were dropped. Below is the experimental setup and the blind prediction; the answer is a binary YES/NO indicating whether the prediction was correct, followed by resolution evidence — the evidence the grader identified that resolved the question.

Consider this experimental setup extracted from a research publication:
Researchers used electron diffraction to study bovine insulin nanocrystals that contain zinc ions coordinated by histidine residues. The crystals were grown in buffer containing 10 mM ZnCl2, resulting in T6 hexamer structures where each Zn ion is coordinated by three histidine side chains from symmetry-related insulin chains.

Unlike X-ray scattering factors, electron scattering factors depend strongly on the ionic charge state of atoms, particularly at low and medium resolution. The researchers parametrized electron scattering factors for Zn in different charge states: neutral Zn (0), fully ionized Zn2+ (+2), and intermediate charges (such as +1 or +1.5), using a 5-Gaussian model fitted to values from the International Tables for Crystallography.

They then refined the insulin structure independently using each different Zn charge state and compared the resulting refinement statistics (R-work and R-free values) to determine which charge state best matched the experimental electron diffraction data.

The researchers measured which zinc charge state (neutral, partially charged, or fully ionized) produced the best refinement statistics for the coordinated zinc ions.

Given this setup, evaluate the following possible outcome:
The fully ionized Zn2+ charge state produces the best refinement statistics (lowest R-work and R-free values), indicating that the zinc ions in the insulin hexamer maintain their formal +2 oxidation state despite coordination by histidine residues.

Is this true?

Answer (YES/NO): NO